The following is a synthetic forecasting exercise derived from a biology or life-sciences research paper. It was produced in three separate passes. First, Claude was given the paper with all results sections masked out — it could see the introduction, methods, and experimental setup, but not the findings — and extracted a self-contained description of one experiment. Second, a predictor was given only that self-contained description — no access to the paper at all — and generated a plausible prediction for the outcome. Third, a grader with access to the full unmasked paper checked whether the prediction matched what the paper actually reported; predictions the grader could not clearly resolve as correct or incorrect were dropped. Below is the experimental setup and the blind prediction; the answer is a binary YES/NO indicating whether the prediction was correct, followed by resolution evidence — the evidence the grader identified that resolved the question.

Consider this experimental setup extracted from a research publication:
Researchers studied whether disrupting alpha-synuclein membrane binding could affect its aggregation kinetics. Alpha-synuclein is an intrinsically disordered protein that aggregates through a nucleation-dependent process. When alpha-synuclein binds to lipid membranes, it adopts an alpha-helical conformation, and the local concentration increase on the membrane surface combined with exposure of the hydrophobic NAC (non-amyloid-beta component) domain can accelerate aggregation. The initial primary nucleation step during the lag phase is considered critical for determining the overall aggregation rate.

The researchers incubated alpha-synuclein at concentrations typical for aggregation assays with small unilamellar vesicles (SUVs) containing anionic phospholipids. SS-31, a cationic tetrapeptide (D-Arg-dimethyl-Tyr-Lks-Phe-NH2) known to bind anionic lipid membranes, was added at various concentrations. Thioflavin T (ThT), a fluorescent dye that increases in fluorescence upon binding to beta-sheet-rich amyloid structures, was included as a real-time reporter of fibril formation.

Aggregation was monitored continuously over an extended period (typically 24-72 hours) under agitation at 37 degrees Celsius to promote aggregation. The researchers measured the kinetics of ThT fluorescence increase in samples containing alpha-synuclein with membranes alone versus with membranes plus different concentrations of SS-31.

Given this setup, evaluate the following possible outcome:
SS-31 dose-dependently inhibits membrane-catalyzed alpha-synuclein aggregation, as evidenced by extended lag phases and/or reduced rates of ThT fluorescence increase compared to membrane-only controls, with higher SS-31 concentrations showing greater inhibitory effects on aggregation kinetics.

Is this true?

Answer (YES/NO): YES